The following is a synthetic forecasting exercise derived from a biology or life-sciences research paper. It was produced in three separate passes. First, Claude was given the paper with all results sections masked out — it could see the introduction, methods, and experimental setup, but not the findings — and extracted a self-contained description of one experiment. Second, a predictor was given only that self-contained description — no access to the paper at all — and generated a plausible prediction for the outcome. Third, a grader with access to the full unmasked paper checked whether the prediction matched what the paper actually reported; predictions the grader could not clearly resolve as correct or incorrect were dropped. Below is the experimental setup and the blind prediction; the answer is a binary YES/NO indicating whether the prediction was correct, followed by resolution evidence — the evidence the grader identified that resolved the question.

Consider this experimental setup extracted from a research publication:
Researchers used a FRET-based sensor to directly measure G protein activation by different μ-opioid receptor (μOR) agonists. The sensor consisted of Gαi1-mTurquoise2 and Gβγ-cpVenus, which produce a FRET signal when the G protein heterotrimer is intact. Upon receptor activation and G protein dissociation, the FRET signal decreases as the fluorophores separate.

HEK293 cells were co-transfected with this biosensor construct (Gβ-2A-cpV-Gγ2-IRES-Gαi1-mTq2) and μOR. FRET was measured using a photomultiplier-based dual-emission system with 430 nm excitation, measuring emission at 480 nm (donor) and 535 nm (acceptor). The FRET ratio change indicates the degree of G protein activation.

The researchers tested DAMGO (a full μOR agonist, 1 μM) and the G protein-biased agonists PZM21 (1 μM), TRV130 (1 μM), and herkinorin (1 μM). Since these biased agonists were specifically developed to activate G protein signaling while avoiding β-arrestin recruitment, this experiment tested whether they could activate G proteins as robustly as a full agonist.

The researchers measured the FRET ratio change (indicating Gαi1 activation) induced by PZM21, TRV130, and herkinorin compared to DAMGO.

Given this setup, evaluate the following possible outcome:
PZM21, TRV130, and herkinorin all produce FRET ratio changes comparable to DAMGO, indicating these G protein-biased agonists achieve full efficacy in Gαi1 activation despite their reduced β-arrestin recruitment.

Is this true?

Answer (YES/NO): NO